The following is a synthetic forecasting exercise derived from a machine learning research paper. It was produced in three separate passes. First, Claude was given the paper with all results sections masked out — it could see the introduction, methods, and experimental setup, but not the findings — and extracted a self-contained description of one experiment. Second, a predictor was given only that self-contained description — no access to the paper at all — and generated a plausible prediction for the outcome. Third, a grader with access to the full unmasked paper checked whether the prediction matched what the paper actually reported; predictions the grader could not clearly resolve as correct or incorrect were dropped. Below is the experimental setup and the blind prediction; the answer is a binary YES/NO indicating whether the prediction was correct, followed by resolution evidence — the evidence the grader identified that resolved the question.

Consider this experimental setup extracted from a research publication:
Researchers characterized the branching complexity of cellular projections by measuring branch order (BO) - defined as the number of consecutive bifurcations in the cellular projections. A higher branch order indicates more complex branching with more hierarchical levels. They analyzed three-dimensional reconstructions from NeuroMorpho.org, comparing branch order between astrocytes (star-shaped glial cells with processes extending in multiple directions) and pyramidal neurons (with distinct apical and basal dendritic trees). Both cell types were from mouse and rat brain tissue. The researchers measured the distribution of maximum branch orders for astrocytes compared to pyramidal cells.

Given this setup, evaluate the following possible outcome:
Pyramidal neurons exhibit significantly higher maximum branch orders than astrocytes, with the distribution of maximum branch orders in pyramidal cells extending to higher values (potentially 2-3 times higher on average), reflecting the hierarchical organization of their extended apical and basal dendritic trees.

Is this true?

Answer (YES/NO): NO